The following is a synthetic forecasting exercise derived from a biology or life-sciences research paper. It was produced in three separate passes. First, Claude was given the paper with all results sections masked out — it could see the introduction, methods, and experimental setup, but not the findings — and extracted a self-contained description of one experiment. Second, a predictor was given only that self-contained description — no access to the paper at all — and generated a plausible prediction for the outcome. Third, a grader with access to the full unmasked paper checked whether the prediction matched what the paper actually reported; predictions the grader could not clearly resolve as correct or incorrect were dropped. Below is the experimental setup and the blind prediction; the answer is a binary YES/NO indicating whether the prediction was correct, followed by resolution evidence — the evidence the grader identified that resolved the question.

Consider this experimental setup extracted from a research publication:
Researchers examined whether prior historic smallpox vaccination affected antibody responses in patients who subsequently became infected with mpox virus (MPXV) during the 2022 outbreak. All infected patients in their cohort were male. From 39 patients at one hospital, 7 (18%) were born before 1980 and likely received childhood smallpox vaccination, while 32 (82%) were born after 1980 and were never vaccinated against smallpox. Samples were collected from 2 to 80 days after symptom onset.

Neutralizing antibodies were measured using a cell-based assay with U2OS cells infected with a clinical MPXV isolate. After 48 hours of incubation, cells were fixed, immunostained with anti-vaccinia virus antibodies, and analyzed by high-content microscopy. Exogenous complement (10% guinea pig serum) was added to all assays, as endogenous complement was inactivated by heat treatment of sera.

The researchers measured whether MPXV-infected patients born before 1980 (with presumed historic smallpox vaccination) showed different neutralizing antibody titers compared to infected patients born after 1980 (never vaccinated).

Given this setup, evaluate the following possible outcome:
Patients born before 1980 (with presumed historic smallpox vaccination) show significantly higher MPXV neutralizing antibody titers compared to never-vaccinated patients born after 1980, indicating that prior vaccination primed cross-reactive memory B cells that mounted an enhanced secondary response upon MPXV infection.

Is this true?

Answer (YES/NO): YES